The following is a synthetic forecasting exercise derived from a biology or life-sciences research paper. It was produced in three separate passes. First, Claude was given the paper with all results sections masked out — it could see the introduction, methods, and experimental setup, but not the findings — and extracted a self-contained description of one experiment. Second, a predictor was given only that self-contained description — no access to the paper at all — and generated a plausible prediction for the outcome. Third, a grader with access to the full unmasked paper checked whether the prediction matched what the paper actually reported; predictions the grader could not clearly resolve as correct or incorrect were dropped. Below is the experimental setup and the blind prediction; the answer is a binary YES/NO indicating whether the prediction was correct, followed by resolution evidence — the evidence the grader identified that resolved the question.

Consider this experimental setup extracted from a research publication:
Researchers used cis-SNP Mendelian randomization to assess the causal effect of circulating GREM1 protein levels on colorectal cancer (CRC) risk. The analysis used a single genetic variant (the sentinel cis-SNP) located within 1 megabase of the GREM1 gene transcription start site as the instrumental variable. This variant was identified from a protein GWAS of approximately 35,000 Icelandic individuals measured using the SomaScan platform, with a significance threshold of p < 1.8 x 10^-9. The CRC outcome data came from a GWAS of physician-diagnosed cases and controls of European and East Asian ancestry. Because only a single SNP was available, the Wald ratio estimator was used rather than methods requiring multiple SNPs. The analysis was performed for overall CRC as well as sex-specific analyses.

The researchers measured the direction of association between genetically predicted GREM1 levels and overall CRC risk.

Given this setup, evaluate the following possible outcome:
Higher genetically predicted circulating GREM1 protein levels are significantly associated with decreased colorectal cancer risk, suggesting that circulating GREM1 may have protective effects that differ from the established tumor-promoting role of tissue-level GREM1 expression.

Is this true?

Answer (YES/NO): NO